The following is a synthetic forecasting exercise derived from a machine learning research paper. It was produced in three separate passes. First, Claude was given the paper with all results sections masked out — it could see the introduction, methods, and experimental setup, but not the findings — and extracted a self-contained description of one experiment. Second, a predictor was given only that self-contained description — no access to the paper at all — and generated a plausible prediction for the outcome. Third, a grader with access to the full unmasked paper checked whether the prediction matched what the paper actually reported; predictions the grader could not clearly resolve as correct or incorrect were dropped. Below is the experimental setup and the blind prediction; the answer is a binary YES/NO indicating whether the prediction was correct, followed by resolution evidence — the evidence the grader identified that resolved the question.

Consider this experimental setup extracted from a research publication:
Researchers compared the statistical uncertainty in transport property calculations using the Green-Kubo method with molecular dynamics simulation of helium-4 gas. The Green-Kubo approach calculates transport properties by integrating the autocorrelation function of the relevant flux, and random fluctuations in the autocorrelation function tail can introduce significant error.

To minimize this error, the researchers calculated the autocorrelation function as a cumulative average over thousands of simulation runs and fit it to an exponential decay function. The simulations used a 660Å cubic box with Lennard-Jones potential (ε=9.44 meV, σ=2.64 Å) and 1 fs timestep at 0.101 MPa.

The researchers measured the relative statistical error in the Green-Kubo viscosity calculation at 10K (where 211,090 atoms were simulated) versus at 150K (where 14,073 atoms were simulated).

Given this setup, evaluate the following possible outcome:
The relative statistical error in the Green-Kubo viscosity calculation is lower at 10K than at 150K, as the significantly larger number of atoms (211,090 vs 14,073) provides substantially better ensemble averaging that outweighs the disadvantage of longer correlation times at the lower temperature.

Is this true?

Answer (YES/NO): YES